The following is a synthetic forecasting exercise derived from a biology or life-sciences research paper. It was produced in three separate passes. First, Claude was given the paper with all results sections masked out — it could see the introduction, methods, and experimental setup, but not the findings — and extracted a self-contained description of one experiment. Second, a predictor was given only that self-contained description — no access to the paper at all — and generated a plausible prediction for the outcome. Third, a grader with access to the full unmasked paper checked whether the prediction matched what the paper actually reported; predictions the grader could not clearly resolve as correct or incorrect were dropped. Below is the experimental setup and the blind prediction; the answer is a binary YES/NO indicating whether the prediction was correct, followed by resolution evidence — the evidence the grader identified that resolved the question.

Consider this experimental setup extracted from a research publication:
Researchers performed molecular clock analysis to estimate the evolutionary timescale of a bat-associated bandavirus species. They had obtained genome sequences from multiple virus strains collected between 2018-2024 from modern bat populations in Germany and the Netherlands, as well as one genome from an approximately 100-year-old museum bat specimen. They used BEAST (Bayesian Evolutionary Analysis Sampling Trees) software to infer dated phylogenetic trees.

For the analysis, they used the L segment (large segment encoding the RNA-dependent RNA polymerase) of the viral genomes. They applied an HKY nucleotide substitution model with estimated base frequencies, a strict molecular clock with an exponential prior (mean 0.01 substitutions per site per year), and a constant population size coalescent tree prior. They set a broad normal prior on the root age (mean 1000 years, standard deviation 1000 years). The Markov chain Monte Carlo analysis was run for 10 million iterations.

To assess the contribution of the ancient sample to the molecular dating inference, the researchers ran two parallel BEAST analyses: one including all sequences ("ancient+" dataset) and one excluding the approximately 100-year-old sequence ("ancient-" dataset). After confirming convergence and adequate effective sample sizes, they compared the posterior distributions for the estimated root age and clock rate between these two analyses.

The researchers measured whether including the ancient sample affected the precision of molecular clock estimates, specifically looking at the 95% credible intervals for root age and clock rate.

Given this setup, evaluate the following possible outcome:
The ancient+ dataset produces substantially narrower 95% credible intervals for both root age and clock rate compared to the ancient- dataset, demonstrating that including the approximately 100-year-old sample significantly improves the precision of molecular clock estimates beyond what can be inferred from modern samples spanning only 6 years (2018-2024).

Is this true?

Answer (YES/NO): NO